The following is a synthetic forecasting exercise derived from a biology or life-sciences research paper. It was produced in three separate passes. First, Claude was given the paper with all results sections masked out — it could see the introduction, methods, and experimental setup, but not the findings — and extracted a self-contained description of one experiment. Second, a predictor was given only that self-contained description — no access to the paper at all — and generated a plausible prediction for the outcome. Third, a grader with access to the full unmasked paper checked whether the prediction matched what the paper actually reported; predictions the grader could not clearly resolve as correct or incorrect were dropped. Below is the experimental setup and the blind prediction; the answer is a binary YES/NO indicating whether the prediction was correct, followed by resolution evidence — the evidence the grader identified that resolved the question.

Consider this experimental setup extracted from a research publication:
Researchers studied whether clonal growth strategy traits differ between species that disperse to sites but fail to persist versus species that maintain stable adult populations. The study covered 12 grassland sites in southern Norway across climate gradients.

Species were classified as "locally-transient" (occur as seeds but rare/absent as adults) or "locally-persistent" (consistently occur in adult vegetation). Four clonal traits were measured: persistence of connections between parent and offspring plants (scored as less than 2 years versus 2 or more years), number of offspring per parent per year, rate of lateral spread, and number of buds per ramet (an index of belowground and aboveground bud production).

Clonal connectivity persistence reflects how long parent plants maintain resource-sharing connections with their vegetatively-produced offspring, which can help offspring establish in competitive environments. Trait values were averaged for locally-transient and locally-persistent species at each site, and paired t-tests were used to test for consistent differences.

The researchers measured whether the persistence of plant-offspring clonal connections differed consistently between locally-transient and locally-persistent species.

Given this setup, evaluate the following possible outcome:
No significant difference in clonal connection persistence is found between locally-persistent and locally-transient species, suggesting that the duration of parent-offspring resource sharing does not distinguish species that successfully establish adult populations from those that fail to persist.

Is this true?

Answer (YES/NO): NO